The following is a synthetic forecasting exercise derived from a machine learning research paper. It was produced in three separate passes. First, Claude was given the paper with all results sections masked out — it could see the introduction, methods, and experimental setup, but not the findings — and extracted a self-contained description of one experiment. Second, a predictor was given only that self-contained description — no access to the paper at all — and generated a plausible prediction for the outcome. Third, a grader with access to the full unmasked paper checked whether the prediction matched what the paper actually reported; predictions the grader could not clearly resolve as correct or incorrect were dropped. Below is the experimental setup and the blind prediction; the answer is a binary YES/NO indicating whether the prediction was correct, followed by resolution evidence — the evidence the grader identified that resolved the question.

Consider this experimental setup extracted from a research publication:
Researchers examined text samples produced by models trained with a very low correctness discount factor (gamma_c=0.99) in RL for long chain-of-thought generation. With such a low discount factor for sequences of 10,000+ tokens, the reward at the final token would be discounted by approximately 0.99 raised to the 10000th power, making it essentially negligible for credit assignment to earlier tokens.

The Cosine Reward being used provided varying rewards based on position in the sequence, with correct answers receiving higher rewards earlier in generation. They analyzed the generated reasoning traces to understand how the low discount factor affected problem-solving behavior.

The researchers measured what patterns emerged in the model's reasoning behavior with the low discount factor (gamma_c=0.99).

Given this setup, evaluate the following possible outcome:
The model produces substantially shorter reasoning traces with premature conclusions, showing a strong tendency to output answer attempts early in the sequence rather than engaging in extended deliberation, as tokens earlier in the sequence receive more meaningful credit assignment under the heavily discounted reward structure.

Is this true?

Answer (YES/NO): NO